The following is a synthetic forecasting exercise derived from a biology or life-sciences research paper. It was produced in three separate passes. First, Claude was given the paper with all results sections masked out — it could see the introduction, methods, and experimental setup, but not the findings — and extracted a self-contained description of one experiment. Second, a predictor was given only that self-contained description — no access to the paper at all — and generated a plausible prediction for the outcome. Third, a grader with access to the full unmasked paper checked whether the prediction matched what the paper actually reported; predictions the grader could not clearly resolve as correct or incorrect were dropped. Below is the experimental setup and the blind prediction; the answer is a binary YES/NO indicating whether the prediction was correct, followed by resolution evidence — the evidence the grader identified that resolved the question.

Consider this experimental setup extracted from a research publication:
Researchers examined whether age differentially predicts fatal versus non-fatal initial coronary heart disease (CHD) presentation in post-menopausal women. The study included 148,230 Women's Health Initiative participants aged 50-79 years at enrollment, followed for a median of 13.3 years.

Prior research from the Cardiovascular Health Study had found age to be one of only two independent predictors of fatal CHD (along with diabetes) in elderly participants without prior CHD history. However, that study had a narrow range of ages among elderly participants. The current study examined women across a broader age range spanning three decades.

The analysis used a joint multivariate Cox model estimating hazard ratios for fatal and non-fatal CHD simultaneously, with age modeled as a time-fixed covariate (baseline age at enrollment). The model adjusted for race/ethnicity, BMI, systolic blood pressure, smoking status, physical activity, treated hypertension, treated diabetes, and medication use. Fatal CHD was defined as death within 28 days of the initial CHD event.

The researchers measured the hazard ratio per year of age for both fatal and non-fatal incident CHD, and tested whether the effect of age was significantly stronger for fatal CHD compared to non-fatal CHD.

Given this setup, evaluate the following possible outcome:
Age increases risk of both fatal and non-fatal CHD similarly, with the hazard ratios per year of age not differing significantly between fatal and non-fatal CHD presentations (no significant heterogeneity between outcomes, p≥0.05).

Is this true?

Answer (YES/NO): NO